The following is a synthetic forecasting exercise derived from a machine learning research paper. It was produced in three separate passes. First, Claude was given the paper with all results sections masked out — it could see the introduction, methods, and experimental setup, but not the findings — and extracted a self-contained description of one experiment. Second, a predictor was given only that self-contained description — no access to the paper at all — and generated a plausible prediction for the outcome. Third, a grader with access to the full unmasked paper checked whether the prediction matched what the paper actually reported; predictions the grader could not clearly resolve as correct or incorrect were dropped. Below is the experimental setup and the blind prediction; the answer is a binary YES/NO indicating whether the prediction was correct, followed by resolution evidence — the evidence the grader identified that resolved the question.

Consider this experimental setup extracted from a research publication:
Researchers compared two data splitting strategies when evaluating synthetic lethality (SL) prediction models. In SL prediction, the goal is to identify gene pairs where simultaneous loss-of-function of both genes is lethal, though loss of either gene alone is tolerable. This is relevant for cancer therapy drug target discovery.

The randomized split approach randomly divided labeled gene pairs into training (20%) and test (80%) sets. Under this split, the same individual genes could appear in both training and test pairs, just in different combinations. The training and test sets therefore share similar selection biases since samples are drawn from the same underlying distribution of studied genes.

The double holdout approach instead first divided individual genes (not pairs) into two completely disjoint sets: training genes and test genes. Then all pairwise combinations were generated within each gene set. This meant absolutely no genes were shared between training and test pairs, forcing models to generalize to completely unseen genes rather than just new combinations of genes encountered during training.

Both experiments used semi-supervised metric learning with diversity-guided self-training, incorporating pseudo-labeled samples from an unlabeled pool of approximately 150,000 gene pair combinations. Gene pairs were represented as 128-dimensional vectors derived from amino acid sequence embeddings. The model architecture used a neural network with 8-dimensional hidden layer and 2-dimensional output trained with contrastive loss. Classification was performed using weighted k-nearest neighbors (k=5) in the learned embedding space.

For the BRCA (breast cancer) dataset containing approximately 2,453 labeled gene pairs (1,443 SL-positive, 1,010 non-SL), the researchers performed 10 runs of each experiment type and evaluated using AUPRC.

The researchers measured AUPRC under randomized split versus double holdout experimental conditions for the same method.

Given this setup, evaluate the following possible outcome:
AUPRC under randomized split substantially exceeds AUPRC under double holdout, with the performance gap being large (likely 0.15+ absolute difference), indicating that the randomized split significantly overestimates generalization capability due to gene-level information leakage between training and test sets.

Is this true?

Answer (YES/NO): YES